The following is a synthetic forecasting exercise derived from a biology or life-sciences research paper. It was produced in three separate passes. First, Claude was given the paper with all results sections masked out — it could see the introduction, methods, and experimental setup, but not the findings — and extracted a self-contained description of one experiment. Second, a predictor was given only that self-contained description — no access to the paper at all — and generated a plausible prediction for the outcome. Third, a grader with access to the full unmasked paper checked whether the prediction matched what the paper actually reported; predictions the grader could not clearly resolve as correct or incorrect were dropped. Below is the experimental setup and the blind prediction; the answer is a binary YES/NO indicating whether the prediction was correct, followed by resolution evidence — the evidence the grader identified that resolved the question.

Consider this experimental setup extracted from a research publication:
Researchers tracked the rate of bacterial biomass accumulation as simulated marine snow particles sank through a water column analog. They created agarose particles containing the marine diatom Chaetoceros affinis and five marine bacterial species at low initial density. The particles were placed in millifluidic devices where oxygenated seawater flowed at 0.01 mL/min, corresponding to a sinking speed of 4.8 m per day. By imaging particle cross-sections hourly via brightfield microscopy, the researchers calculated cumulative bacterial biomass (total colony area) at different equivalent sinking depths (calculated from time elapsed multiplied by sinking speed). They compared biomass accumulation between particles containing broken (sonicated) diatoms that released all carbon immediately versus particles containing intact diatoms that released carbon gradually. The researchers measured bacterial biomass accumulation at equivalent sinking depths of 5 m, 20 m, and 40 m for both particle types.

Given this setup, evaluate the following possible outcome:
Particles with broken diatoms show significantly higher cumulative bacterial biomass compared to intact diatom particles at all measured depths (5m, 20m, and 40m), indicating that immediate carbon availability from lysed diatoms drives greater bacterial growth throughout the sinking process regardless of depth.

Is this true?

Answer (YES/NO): NO